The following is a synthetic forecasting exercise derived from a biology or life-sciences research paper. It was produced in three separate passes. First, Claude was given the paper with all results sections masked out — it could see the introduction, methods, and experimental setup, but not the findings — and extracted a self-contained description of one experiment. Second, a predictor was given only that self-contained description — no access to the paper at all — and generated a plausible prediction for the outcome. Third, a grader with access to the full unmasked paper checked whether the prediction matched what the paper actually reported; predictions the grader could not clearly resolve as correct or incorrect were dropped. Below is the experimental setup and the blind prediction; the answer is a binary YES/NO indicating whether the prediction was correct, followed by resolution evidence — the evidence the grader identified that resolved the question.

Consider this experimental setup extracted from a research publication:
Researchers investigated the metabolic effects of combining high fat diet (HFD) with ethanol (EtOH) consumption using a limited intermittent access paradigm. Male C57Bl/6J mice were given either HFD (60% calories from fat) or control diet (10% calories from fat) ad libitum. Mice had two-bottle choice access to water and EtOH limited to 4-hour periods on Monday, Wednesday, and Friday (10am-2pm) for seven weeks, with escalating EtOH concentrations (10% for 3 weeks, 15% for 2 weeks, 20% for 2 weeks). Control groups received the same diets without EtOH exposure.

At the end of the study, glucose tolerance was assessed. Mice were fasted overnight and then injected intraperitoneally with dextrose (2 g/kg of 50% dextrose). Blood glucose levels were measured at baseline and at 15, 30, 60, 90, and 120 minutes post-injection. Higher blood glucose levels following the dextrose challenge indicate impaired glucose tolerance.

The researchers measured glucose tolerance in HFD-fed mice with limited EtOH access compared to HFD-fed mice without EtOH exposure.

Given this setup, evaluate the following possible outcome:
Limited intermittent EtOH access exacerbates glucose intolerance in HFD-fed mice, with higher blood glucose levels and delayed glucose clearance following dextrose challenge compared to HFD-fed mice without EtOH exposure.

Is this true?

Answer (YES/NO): YES